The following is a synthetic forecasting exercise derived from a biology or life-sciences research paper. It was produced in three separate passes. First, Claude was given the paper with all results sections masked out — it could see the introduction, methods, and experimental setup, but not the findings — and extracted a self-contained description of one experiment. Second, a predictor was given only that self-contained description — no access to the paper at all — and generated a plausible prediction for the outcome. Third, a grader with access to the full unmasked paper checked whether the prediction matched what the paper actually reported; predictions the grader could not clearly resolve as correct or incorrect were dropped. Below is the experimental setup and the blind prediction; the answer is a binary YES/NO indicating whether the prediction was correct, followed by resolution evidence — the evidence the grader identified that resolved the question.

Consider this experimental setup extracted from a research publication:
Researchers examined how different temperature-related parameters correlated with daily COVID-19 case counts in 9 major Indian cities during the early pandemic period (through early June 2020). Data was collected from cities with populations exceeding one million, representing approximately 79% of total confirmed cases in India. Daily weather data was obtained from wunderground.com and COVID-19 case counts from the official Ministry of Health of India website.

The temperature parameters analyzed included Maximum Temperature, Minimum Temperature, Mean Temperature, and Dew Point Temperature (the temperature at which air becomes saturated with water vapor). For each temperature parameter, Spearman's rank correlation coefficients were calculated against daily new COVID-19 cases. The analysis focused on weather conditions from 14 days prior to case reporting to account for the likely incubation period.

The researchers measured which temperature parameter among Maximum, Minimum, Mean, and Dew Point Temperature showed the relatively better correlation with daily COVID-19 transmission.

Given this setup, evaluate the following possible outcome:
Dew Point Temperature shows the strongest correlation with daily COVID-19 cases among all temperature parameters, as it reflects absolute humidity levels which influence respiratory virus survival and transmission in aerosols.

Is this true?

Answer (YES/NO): NO